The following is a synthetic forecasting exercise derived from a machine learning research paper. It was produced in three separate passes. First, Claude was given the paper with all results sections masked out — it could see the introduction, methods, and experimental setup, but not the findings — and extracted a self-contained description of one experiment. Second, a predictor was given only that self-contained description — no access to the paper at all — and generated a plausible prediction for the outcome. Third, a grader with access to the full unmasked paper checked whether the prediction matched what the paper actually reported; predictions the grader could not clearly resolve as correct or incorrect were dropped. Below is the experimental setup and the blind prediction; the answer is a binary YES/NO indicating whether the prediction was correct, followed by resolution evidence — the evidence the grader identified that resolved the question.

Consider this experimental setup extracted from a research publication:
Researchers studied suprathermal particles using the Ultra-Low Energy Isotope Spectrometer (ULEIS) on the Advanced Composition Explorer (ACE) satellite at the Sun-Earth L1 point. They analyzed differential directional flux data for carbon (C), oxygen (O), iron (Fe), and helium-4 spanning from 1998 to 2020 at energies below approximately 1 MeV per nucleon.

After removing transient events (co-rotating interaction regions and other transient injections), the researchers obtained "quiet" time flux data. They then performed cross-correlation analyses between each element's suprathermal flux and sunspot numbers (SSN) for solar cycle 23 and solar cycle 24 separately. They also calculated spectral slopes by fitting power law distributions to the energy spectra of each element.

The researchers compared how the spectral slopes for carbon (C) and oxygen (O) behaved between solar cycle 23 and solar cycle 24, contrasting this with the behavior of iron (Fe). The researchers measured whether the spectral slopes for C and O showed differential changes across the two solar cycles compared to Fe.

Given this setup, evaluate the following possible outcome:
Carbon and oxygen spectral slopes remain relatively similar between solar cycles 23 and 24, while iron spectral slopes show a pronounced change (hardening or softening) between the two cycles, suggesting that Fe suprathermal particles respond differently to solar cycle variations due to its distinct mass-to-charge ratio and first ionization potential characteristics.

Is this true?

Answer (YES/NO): NO